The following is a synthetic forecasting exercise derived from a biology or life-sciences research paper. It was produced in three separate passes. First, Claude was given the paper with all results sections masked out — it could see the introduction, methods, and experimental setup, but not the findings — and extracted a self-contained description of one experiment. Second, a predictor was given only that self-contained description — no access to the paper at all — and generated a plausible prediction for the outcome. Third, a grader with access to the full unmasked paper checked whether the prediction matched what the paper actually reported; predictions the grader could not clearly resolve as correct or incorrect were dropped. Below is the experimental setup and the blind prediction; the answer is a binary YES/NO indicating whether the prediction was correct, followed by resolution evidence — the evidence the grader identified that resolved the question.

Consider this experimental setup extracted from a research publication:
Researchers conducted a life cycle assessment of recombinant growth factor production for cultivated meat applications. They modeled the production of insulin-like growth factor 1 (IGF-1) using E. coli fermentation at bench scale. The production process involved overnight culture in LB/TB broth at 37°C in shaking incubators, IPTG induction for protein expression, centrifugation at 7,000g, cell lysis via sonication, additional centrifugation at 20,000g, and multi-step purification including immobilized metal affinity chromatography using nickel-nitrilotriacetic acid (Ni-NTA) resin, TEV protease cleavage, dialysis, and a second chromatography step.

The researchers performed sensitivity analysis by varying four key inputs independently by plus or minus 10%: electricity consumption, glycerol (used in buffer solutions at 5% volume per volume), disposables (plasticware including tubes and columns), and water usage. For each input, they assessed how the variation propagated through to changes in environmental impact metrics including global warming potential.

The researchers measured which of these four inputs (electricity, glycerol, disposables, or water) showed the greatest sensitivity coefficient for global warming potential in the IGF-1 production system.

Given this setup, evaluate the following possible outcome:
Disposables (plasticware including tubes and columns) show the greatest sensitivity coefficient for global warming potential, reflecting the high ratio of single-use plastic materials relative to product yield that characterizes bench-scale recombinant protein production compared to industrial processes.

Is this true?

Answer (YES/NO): NO